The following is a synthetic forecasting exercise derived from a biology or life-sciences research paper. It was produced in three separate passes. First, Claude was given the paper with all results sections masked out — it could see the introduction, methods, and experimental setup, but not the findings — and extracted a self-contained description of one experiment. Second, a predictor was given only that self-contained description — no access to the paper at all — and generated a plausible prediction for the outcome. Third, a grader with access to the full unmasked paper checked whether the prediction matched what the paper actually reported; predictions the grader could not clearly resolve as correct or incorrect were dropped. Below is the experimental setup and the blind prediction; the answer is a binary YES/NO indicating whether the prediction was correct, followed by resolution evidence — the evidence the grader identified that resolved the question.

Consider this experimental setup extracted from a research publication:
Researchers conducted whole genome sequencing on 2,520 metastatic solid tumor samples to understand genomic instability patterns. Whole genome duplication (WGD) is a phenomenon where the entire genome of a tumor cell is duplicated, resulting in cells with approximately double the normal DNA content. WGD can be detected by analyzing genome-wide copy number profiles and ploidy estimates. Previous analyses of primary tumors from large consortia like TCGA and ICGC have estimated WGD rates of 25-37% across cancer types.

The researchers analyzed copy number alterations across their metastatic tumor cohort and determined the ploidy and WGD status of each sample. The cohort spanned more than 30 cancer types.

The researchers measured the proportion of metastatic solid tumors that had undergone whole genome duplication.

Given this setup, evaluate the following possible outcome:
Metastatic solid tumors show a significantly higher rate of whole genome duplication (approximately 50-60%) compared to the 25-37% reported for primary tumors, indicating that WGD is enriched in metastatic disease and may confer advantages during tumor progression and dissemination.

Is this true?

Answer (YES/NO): YES